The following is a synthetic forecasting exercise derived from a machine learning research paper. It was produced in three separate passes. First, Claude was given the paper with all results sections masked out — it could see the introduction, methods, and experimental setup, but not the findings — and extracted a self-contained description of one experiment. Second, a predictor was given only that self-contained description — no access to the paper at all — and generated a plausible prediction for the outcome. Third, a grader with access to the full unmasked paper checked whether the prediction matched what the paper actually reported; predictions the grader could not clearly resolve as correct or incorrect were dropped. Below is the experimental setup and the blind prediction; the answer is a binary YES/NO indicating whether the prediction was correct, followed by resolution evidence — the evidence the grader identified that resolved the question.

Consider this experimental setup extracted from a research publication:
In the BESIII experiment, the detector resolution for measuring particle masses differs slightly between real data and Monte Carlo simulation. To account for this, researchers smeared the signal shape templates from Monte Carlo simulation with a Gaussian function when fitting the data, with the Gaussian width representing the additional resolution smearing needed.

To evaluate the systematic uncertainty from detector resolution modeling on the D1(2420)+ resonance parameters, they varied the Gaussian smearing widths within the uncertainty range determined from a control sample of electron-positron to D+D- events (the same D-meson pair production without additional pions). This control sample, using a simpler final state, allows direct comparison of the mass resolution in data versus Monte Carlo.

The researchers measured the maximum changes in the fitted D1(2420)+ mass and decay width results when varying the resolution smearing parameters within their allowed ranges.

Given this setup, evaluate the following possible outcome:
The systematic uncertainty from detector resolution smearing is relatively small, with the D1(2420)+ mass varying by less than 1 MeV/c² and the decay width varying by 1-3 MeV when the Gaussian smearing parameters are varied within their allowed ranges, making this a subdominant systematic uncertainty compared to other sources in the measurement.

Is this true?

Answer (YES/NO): NO